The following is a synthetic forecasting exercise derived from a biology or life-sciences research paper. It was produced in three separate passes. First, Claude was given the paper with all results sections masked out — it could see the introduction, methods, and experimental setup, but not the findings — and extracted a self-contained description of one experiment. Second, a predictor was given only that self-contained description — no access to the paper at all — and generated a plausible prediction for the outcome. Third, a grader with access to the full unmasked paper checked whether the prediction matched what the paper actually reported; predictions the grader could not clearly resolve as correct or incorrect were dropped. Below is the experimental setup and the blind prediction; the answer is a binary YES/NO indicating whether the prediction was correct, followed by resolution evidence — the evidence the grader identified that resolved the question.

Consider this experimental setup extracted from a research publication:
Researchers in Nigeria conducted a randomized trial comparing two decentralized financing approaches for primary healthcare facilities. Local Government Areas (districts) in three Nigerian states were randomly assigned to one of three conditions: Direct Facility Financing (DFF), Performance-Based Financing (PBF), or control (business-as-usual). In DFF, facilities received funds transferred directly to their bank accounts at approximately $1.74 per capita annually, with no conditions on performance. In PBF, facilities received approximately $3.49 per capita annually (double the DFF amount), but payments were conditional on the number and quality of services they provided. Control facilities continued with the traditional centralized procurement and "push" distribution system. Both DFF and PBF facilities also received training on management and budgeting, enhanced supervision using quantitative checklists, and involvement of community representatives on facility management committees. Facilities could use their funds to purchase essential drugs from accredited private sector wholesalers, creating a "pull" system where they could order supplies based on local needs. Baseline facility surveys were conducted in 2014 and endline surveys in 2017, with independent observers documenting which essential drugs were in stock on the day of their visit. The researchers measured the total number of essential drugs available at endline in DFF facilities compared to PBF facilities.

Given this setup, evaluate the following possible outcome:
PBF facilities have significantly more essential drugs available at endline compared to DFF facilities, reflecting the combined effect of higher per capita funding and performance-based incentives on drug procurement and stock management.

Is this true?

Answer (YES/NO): NO